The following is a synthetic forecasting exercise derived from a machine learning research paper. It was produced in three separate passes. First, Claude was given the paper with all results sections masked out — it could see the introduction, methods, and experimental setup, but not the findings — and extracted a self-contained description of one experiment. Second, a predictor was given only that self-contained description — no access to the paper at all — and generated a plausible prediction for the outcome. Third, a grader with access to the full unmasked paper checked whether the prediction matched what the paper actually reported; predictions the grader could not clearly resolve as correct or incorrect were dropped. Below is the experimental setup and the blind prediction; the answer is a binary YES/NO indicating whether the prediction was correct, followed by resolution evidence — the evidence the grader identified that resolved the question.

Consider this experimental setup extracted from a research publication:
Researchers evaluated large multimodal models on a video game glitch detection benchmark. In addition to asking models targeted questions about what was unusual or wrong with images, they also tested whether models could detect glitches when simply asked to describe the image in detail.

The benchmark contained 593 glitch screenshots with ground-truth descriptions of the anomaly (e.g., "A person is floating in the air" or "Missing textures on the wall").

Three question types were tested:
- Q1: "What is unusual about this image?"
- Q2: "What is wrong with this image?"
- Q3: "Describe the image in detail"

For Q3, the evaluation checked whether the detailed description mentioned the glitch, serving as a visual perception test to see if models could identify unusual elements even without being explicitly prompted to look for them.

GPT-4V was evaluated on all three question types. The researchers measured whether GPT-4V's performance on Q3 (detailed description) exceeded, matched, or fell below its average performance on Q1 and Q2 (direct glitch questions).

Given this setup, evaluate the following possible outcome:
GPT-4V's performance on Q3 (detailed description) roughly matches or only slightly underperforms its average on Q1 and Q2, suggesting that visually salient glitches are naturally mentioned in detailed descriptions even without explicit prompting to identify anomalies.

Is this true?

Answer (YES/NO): NO